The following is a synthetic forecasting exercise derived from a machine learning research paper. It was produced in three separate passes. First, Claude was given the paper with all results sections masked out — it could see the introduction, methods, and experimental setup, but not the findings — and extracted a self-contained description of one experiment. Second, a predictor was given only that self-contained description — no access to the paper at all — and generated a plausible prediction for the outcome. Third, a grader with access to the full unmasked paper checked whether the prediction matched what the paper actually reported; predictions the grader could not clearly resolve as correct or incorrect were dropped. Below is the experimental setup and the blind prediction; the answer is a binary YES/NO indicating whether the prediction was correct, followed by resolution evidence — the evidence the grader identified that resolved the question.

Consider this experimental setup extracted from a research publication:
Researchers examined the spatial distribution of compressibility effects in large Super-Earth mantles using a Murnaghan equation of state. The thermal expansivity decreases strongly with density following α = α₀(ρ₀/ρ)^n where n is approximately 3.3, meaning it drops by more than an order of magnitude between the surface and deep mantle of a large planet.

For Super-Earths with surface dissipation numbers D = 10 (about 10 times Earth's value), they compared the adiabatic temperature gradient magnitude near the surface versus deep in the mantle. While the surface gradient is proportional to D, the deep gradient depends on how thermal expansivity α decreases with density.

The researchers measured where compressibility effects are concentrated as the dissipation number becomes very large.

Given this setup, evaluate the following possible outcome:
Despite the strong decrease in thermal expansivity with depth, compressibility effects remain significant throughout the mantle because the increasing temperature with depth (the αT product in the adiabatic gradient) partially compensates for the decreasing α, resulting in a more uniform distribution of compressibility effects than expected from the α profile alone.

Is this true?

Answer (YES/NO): NO